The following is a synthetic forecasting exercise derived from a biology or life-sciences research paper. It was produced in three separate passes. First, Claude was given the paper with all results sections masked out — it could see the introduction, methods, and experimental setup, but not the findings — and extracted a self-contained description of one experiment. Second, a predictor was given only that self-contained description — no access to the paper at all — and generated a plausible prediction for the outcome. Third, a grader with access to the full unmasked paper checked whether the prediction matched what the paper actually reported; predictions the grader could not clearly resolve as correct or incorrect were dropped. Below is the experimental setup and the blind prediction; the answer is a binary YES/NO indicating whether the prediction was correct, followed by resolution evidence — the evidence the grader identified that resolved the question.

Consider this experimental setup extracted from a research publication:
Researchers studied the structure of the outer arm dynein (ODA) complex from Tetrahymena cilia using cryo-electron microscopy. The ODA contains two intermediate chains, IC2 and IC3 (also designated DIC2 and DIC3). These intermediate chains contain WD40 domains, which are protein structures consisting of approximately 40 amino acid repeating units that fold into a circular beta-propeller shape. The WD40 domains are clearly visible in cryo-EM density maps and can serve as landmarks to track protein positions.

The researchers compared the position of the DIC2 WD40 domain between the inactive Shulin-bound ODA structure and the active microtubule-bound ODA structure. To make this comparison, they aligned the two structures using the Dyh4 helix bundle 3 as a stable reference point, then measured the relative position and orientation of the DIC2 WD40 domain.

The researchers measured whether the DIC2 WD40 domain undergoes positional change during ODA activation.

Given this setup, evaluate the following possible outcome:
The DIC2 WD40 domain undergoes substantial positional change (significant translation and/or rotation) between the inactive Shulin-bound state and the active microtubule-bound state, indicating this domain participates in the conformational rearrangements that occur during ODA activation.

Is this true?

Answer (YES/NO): YES